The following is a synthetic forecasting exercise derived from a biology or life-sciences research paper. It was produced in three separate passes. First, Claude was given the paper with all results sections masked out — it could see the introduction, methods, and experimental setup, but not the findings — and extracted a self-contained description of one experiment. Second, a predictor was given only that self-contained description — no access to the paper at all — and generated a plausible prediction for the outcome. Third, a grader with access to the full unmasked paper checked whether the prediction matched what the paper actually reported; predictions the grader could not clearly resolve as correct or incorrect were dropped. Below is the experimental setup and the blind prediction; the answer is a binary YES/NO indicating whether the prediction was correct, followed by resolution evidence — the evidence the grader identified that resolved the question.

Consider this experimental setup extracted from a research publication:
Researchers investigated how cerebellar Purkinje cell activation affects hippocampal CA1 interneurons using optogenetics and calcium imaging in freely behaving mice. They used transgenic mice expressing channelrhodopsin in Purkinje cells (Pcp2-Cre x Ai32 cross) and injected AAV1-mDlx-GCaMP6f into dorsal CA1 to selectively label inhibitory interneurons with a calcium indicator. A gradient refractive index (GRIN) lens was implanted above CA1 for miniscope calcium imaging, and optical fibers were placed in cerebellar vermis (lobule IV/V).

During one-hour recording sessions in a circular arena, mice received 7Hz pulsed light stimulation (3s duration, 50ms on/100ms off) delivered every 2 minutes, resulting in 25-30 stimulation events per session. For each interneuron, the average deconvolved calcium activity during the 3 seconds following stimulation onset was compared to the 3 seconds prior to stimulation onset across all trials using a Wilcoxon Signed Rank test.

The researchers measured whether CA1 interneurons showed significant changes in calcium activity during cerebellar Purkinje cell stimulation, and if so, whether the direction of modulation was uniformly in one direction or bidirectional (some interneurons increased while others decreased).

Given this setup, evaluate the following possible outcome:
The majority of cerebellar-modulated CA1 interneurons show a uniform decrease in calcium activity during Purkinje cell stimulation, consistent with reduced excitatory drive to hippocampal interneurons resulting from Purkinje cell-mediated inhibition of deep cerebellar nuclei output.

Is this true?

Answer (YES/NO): NO